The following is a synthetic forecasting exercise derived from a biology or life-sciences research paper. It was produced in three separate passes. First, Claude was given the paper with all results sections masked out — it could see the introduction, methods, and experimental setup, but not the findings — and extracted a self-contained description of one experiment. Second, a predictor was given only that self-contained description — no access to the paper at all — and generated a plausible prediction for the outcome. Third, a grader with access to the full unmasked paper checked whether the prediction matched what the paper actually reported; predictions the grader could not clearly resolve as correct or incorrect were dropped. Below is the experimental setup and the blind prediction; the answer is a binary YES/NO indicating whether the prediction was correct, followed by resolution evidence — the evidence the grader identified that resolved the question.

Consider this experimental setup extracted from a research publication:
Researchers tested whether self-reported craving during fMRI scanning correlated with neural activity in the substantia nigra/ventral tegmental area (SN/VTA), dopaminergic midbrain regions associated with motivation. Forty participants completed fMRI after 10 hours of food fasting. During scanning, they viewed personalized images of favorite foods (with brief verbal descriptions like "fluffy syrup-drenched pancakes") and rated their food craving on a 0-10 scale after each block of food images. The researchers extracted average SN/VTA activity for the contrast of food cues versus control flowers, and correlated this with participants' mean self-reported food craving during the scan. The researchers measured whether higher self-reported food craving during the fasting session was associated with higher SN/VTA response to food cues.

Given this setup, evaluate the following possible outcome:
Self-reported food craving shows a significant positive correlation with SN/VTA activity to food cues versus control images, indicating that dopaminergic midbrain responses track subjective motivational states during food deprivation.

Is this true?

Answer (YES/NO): YES